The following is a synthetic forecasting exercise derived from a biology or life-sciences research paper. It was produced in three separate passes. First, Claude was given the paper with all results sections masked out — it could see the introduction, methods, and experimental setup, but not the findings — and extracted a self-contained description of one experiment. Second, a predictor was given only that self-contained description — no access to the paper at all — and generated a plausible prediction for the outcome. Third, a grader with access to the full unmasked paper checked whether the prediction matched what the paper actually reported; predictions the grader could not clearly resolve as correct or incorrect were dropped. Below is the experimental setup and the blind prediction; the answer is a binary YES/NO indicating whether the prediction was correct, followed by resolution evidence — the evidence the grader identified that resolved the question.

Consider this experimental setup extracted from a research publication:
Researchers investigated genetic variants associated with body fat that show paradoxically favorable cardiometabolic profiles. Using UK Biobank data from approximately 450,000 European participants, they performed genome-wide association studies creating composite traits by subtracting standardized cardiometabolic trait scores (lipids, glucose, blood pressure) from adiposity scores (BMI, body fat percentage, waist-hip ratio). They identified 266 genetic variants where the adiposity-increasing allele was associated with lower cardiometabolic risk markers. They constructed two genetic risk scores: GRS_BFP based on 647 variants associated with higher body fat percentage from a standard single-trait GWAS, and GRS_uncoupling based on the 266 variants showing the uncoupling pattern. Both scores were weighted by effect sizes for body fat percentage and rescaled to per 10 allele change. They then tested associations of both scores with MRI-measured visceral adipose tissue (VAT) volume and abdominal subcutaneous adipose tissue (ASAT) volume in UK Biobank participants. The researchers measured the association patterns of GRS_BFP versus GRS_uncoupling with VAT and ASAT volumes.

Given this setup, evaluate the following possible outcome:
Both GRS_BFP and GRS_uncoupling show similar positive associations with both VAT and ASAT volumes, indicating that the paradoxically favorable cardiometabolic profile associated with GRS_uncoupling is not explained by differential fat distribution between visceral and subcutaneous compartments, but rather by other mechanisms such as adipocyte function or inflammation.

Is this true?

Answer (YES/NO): NO